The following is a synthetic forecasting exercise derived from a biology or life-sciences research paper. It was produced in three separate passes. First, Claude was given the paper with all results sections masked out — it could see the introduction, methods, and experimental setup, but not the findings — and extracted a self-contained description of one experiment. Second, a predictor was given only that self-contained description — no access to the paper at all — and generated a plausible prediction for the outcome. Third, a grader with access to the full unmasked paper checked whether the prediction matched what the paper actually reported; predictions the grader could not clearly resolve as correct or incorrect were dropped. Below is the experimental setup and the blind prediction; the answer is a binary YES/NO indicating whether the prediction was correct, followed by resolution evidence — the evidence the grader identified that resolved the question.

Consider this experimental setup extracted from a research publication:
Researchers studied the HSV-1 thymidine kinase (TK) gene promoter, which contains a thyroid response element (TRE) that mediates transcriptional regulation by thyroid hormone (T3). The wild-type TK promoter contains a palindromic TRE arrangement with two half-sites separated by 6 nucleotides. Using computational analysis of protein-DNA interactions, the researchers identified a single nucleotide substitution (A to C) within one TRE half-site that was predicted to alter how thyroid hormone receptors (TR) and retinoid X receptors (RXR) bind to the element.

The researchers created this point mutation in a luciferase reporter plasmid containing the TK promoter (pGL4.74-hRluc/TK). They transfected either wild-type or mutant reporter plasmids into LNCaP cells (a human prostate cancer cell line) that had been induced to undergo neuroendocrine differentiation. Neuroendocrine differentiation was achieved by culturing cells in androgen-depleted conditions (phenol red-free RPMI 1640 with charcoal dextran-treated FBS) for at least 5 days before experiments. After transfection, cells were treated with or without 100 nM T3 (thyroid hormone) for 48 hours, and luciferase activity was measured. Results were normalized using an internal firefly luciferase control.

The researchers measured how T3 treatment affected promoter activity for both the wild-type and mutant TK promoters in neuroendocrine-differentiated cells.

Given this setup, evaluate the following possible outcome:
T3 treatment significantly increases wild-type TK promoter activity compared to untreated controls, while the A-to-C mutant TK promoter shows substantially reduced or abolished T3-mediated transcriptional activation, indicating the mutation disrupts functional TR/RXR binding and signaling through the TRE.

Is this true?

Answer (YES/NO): NO